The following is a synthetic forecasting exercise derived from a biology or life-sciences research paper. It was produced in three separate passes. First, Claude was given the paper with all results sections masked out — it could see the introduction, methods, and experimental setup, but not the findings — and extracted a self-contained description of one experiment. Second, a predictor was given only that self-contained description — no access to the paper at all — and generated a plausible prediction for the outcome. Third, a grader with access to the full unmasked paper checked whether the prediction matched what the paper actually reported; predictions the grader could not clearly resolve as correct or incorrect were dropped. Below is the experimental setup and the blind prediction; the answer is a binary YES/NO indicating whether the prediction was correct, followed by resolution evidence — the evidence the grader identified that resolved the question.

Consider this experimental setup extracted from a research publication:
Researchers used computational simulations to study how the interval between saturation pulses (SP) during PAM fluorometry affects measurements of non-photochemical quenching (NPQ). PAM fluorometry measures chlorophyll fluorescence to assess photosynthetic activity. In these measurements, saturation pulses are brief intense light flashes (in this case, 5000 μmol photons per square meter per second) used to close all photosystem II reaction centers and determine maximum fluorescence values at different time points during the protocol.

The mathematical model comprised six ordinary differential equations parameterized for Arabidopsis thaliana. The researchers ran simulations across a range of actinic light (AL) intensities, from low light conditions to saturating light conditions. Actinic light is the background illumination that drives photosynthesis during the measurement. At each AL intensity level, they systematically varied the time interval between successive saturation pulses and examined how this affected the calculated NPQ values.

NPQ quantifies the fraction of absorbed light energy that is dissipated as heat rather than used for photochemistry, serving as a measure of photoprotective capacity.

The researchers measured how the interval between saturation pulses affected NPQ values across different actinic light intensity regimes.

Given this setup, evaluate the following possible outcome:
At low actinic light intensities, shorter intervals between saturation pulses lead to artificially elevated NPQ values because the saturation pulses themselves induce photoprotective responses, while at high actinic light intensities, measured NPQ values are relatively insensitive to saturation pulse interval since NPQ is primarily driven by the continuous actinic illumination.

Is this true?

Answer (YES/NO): YES